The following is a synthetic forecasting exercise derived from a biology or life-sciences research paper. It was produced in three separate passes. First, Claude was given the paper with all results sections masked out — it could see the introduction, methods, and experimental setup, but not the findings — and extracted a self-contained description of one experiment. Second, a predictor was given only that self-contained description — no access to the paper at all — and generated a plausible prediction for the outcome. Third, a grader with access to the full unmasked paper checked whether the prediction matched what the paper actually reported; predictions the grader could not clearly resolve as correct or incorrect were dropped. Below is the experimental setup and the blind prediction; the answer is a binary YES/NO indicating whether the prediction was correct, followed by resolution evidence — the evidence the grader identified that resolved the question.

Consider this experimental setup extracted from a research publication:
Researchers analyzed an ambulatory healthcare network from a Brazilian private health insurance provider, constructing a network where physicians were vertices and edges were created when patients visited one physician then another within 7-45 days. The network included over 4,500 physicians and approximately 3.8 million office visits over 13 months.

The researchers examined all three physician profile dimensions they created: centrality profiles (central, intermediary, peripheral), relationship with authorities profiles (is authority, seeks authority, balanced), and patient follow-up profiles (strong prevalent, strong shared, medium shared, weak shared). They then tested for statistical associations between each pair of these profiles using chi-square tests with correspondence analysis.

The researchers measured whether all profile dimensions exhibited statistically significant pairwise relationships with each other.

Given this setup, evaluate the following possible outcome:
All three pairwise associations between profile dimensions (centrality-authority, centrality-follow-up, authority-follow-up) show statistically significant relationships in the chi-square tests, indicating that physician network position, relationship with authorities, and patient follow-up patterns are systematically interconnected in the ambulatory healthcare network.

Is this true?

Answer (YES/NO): YES